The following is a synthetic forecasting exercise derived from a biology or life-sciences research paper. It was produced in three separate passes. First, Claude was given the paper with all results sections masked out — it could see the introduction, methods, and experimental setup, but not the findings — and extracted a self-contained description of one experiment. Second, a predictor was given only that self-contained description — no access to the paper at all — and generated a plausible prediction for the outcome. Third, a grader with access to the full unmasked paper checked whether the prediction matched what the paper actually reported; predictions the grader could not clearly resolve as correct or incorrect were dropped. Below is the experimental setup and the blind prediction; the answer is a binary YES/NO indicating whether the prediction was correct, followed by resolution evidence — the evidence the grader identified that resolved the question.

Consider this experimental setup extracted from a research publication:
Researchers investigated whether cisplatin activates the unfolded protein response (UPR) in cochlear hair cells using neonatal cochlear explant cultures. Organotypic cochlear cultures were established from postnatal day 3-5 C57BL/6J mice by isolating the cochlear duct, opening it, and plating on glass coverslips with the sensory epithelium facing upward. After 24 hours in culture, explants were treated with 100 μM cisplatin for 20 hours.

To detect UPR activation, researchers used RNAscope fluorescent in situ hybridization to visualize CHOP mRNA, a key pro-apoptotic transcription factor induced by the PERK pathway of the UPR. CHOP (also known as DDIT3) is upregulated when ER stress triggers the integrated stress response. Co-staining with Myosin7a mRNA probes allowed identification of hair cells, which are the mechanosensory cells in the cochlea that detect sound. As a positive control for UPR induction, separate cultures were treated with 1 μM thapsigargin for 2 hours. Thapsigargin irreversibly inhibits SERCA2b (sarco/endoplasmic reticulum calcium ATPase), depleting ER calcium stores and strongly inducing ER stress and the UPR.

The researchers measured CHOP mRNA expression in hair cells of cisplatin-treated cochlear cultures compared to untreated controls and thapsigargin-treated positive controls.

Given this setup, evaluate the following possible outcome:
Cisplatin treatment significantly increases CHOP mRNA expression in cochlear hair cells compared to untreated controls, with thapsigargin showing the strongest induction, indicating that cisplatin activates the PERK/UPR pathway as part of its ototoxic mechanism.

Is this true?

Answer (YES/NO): NO